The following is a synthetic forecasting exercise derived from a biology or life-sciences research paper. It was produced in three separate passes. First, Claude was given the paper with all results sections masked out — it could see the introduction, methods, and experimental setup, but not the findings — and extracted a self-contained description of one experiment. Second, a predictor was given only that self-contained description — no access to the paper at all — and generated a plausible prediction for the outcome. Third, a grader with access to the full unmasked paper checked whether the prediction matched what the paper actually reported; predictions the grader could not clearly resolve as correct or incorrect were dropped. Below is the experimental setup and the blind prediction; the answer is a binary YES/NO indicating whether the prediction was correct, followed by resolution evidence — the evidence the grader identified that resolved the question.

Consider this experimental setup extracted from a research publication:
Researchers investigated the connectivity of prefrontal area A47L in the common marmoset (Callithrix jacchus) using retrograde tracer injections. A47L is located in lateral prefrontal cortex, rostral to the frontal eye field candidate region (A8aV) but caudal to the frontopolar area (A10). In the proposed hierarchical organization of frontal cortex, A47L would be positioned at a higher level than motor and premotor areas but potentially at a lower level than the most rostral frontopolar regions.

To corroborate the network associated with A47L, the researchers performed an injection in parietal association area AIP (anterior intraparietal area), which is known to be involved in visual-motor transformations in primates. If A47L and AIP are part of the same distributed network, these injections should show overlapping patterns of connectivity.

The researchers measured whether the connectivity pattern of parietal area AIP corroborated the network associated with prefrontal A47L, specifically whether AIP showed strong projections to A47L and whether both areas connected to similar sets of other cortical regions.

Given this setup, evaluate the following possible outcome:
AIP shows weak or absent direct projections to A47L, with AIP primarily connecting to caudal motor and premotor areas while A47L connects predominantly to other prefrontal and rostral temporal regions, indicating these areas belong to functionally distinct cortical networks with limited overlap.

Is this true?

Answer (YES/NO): NO